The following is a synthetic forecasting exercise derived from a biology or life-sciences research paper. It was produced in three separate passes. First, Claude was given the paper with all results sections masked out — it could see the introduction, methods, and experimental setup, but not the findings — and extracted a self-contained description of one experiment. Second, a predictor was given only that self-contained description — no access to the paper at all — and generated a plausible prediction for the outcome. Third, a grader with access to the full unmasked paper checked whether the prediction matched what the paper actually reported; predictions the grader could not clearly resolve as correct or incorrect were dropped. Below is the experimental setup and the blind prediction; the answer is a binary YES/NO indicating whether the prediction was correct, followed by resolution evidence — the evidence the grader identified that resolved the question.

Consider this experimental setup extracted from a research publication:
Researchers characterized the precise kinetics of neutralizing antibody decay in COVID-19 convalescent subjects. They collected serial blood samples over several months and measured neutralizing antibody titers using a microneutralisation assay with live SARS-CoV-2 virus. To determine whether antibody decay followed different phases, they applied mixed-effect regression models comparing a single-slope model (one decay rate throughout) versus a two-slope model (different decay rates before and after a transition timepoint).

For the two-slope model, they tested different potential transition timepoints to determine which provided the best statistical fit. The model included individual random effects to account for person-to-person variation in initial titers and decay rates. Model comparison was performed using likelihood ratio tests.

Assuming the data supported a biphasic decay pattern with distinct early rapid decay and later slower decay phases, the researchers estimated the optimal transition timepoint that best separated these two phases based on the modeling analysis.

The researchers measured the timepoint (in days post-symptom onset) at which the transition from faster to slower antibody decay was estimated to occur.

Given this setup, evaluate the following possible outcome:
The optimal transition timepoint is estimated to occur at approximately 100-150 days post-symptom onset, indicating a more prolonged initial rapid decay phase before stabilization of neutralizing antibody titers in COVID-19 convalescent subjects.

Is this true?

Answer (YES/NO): NO